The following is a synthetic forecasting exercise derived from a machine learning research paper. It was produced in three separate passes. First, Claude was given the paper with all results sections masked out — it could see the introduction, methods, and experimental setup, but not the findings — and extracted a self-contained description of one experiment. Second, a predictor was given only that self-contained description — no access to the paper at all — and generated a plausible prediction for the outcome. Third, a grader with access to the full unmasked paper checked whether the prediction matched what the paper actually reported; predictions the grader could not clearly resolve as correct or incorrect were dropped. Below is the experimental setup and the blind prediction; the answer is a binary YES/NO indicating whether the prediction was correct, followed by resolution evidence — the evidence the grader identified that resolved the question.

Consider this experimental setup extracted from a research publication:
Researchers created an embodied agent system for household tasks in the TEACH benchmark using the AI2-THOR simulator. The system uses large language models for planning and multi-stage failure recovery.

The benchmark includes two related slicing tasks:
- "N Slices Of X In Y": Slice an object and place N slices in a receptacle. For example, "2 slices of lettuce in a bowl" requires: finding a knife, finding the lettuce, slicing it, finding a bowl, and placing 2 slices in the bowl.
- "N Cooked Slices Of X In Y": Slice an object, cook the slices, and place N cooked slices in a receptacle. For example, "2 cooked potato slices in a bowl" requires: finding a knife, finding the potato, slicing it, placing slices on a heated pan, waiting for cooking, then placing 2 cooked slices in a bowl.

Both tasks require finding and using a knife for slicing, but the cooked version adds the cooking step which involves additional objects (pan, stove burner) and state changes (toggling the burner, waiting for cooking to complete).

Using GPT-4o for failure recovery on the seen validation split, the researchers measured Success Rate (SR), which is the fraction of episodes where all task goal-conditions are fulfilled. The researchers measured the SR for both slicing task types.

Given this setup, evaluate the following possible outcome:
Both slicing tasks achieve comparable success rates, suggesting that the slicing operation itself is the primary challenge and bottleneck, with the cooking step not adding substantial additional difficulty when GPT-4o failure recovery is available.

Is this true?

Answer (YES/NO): NO